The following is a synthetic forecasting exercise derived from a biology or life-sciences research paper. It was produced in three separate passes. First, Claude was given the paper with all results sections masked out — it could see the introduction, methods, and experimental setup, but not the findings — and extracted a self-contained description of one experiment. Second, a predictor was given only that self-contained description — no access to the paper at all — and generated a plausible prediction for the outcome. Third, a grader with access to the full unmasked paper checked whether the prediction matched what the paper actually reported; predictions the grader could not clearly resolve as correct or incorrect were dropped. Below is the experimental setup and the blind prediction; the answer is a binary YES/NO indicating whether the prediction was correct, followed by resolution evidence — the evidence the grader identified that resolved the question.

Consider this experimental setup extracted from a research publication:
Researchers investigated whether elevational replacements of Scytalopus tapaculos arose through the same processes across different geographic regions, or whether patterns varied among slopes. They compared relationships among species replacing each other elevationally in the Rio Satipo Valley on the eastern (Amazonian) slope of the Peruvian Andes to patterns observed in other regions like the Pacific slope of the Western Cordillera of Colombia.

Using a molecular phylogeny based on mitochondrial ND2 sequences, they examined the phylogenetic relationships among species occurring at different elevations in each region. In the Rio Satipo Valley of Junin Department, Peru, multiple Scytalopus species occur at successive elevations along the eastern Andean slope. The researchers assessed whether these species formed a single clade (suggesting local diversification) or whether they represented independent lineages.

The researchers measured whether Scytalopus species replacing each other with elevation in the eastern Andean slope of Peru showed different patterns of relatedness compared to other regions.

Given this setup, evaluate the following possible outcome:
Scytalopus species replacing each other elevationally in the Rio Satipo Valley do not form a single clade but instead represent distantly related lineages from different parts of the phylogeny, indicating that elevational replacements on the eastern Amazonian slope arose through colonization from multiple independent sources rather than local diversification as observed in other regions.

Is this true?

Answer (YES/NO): NO